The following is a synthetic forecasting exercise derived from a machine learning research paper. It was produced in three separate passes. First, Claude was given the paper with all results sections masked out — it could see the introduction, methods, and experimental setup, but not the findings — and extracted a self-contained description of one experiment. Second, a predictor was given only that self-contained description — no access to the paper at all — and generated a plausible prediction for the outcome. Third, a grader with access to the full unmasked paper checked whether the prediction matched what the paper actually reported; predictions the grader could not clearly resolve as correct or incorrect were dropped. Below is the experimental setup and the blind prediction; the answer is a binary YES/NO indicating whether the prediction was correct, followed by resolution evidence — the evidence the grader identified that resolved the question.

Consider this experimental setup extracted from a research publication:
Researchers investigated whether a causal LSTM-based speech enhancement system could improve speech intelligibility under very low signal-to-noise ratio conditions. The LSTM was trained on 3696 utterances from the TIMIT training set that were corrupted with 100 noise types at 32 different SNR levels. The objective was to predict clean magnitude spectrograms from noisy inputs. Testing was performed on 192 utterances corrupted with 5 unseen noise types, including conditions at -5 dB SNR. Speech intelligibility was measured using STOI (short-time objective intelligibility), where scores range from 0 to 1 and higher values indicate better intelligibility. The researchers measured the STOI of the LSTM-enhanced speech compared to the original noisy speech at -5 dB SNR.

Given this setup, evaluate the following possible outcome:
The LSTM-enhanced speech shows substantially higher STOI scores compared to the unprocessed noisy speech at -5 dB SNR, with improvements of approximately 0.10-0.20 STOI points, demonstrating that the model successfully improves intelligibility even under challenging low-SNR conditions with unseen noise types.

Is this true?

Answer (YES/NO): NO